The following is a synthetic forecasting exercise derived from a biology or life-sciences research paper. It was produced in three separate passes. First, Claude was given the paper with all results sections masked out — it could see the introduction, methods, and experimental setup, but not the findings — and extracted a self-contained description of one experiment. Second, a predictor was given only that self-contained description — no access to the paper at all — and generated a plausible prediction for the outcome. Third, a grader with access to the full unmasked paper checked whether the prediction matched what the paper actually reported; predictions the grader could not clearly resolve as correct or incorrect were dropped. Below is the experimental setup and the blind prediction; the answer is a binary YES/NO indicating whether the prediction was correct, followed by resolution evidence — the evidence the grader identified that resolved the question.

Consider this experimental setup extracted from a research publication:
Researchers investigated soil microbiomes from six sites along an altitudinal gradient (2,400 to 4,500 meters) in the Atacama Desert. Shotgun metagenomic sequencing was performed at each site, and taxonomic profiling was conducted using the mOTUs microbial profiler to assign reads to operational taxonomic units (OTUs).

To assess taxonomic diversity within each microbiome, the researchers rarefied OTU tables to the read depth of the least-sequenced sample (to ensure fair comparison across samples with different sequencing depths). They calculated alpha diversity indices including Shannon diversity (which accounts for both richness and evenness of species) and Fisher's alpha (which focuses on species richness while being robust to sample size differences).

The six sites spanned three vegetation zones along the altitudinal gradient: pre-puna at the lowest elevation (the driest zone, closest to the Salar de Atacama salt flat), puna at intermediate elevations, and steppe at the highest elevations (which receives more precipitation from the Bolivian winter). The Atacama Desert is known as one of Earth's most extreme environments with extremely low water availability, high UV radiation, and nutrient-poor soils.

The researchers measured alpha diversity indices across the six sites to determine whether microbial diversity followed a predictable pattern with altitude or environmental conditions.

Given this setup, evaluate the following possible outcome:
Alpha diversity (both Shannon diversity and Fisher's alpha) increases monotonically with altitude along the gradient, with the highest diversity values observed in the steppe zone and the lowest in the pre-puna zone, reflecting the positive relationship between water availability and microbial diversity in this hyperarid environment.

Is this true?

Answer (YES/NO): NO